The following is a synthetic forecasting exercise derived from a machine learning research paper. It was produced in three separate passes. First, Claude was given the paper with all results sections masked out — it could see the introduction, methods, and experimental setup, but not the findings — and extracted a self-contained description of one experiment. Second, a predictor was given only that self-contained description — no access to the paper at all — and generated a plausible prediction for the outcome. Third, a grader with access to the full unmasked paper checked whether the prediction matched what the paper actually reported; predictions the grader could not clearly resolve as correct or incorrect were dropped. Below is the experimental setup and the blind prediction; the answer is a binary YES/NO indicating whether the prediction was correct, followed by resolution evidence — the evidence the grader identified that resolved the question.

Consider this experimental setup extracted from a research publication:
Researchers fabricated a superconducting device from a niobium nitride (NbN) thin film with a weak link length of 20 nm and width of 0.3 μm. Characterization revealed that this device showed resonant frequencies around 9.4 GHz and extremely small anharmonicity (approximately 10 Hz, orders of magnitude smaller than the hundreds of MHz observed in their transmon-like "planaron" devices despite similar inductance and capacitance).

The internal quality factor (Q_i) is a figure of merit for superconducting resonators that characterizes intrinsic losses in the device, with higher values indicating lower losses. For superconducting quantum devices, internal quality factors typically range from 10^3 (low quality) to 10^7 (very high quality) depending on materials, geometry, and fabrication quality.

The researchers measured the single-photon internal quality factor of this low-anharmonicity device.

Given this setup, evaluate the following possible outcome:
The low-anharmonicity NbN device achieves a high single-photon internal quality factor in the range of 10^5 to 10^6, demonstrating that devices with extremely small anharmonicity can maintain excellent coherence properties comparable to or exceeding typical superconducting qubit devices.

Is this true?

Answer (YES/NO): YES